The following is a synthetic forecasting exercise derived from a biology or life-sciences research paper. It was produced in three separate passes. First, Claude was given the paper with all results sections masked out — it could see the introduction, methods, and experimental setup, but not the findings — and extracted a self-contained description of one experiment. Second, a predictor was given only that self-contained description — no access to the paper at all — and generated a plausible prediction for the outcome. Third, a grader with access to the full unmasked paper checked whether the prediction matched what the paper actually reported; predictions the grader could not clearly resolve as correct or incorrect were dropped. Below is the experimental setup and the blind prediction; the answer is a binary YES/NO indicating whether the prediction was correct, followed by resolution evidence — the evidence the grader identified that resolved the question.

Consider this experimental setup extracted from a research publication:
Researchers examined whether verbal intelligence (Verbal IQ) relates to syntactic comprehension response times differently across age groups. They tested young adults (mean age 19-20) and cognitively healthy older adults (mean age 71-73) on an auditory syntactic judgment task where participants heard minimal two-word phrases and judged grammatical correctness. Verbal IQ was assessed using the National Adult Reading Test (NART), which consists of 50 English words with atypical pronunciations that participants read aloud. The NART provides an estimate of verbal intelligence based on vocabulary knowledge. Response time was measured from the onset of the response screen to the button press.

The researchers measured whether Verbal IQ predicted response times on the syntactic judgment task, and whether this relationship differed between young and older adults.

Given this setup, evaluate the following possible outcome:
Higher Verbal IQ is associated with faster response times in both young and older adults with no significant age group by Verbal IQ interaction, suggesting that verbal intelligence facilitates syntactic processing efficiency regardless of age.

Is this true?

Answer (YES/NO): NO